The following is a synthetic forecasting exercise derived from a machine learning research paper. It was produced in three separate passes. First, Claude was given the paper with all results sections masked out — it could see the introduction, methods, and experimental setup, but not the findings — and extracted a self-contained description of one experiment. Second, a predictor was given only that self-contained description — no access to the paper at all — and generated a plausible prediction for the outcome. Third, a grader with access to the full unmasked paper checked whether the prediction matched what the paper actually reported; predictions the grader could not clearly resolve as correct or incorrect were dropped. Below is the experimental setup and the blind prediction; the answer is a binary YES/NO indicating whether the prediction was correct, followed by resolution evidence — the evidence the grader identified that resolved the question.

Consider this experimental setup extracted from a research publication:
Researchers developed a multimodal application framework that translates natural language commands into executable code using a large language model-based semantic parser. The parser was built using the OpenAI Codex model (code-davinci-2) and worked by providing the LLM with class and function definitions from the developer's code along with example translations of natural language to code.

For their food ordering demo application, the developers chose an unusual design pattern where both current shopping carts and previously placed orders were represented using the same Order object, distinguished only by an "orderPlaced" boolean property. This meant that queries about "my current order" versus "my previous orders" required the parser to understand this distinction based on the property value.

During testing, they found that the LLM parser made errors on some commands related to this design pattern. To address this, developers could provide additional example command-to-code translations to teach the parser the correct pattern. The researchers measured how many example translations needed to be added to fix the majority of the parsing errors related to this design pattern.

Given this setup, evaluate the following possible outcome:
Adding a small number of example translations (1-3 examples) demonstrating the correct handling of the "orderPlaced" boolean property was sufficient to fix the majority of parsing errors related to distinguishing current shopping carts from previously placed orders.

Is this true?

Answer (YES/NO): YES